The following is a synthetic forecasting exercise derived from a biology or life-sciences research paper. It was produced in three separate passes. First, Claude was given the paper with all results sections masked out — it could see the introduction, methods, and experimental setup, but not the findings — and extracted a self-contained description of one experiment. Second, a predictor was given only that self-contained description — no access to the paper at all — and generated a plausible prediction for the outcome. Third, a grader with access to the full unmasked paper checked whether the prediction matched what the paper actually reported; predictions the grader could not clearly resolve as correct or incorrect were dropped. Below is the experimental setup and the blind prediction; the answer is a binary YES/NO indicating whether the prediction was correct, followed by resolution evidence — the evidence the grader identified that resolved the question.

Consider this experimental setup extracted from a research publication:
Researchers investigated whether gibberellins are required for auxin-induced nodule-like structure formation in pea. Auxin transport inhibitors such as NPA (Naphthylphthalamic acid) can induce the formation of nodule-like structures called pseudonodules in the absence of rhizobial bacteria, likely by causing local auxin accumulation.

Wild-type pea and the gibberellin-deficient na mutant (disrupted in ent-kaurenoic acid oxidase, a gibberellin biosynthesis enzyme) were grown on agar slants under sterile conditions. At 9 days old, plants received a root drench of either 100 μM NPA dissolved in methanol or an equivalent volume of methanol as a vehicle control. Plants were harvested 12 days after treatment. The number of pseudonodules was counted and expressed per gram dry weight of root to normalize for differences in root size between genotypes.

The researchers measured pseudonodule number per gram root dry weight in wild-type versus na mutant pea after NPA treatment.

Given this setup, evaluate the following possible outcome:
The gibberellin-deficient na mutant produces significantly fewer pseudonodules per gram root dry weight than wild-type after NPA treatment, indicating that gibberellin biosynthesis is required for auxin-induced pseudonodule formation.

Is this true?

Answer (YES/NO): NO